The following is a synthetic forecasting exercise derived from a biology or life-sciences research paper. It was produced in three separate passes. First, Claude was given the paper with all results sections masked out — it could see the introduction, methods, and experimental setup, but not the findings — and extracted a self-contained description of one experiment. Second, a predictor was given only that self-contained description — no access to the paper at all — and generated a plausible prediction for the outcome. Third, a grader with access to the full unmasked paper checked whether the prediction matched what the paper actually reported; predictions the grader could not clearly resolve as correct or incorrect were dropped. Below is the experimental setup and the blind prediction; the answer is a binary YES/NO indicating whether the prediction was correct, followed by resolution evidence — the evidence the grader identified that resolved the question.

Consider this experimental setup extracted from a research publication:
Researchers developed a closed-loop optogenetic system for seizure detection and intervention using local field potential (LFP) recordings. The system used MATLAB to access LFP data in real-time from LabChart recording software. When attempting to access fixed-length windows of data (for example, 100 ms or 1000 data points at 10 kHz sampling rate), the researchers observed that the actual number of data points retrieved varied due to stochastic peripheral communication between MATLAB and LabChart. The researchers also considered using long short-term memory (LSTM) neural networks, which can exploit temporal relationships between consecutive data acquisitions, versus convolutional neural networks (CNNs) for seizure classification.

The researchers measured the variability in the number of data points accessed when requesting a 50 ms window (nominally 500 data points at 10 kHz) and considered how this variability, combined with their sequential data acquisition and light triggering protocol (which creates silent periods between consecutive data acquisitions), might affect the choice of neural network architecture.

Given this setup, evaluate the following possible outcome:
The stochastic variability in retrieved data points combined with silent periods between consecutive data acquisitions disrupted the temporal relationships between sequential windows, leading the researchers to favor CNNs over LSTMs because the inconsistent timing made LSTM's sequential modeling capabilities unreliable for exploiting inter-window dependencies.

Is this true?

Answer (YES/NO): YES